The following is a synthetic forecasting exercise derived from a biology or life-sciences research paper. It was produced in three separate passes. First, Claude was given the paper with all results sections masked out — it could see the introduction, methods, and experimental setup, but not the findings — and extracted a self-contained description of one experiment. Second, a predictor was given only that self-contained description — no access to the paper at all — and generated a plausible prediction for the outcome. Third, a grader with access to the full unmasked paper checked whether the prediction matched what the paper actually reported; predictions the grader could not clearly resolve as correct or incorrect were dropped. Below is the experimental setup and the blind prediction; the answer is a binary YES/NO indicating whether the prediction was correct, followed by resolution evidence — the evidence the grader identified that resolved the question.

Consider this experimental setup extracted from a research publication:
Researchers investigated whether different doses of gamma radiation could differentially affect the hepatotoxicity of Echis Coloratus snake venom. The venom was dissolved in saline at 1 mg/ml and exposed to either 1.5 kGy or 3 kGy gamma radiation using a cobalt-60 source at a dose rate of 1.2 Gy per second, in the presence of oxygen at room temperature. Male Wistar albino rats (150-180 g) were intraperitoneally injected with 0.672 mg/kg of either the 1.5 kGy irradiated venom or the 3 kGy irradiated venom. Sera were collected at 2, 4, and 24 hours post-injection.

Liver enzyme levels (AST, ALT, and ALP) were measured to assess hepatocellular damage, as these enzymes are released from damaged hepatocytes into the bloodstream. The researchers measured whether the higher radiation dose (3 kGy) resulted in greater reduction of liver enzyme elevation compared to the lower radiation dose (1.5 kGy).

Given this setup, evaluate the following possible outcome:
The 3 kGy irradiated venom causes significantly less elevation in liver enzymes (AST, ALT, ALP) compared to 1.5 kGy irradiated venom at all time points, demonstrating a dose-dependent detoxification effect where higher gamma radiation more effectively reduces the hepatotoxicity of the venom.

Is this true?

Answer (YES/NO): NO